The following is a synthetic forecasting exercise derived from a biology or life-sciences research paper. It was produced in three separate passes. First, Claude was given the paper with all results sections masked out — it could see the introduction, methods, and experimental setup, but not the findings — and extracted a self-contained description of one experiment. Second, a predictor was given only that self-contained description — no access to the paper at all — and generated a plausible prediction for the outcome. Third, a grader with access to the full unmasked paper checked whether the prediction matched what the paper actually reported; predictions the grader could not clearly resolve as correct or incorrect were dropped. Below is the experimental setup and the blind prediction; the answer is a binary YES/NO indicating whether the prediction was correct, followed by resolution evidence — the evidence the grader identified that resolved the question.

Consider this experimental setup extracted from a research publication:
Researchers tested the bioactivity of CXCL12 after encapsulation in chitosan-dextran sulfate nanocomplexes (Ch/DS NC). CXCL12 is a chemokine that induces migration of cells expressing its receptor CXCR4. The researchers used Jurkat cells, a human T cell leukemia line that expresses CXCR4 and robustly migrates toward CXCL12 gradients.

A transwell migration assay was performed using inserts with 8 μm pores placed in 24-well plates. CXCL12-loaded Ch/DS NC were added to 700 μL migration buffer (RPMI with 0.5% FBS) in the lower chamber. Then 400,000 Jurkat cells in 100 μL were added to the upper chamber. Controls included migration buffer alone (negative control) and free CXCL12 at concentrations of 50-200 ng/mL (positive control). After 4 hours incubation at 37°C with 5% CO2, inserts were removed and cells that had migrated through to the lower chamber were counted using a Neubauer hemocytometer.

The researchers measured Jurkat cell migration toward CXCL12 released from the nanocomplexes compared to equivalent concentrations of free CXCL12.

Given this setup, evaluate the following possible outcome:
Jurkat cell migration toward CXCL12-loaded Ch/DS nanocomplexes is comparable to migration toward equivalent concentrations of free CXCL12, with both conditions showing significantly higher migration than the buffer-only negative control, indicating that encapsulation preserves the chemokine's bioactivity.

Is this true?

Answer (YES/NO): YES